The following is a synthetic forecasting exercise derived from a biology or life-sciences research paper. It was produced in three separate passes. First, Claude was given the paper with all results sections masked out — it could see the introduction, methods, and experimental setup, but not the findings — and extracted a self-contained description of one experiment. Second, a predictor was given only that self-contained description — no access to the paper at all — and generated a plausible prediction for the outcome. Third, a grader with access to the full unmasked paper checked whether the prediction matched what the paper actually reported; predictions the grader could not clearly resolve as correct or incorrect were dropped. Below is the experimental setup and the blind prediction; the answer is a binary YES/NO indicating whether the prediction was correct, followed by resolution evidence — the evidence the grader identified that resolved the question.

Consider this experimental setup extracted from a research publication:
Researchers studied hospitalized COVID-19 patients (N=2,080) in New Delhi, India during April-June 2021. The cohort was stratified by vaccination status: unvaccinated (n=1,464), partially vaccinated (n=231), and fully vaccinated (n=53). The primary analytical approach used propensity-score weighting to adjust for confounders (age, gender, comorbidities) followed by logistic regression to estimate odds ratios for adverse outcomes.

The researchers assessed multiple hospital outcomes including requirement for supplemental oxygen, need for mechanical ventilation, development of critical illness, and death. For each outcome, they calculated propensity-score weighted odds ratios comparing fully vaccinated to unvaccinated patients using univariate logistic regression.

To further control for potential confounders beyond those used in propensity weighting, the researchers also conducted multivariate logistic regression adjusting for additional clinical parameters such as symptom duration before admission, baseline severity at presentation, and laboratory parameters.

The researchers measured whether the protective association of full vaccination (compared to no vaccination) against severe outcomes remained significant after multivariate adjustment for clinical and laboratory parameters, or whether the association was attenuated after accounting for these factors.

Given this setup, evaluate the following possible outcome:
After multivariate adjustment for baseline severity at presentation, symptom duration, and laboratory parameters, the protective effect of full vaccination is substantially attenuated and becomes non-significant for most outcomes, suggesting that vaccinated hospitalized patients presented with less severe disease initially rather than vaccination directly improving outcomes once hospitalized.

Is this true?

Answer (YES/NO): YES